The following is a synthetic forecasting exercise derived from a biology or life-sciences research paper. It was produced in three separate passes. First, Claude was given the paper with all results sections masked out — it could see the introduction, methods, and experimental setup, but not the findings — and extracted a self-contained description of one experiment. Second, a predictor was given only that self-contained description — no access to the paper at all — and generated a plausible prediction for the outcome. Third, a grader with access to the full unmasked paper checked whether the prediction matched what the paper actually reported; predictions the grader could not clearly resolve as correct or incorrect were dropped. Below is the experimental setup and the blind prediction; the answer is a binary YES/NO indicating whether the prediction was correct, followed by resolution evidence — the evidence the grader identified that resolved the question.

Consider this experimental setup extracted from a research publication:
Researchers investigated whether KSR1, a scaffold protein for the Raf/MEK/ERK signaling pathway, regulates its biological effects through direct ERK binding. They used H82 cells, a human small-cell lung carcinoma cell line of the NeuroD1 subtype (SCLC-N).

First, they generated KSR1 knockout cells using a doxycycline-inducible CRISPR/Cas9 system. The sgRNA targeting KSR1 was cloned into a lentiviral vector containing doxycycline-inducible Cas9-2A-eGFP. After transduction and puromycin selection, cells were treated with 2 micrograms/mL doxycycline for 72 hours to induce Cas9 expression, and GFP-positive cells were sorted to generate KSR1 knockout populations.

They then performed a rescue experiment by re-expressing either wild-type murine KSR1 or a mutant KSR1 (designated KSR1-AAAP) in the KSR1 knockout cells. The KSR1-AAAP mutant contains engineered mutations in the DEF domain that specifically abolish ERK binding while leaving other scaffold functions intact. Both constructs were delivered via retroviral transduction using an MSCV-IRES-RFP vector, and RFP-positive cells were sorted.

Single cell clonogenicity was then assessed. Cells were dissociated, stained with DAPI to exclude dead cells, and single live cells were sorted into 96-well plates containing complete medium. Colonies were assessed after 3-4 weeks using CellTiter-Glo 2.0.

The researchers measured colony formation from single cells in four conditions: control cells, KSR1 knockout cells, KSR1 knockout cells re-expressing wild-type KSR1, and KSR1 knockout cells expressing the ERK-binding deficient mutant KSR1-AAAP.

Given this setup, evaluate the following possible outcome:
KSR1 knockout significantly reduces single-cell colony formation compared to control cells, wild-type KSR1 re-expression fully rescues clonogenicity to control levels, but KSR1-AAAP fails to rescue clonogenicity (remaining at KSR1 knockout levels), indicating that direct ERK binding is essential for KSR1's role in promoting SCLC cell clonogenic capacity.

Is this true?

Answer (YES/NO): YES